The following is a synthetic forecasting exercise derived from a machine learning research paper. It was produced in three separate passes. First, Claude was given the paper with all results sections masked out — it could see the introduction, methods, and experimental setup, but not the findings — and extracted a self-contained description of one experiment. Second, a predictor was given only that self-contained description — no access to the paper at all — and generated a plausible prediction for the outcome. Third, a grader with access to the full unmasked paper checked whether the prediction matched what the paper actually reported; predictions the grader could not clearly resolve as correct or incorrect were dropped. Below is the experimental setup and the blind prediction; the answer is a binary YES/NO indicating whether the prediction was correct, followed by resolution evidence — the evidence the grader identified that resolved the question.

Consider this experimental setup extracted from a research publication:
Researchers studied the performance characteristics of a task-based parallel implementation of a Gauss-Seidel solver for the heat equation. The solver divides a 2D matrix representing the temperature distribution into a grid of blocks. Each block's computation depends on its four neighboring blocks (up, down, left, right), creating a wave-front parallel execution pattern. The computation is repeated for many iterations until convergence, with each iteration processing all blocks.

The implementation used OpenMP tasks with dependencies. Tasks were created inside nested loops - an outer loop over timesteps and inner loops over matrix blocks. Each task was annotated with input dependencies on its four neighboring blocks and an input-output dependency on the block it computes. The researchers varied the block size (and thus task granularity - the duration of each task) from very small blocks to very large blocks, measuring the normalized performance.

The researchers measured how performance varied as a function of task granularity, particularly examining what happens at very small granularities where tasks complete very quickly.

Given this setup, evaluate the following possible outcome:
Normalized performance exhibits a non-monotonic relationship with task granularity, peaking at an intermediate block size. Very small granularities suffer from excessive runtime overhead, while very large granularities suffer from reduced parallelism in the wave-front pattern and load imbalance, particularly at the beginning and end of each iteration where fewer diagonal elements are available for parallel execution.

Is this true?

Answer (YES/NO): YES